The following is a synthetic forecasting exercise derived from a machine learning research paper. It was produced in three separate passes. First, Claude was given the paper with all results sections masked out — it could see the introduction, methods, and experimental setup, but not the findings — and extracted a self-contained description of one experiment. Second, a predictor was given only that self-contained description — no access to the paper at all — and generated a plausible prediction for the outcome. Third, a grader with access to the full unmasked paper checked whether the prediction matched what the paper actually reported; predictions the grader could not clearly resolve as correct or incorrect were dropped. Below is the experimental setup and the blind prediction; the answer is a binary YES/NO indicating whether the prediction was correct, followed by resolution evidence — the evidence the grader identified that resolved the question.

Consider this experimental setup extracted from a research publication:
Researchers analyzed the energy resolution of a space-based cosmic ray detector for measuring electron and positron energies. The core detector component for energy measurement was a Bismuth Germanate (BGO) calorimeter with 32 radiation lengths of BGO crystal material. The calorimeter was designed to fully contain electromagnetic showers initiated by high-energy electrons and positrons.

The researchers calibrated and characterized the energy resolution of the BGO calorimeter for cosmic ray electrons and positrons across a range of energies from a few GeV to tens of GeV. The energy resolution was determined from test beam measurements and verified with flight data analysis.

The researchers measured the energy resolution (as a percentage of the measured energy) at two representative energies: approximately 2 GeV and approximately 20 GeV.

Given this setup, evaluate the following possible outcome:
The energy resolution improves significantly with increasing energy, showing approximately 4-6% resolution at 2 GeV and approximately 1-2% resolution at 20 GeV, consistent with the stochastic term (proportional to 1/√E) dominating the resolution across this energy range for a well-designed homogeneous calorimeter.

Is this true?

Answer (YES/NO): YES